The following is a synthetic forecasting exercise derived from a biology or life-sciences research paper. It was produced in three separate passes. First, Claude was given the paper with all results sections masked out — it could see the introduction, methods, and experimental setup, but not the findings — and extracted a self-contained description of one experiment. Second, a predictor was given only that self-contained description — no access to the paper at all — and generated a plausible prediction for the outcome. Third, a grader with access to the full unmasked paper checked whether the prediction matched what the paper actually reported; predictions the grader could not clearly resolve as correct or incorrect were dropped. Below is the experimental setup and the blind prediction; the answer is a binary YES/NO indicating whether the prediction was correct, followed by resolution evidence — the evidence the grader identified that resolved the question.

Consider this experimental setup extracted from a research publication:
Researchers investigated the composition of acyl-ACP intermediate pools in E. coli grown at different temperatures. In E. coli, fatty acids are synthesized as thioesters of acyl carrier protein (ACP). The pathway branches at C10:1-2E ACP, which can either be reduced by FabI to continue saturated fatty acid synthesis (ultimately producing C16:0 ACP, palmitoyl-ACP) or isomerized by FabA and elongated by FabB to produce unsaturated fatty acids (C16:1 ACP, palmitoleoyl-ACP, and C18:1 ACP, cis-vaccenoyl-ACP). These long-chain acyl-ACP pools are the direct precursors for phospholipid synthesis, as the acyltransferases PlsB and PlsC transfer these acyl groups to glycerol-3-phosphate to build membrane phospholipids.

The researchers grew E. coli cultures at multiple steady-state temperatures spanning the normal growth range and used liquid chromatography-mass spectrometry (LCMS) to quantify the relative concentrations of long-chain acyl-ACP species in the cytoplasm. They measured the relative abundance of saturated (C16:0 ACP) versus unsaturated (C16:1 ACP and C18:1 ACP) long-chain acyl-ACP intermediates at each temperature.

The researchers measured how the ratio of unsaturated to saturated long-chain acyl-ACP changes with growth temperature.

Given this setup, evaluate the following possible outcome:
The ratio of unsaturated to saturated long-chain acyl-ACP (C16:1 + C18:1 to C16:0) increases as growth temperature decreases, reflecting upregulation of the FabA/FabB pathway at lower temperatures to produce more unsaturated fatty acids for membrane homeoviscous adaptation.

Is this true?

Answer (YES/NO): NO